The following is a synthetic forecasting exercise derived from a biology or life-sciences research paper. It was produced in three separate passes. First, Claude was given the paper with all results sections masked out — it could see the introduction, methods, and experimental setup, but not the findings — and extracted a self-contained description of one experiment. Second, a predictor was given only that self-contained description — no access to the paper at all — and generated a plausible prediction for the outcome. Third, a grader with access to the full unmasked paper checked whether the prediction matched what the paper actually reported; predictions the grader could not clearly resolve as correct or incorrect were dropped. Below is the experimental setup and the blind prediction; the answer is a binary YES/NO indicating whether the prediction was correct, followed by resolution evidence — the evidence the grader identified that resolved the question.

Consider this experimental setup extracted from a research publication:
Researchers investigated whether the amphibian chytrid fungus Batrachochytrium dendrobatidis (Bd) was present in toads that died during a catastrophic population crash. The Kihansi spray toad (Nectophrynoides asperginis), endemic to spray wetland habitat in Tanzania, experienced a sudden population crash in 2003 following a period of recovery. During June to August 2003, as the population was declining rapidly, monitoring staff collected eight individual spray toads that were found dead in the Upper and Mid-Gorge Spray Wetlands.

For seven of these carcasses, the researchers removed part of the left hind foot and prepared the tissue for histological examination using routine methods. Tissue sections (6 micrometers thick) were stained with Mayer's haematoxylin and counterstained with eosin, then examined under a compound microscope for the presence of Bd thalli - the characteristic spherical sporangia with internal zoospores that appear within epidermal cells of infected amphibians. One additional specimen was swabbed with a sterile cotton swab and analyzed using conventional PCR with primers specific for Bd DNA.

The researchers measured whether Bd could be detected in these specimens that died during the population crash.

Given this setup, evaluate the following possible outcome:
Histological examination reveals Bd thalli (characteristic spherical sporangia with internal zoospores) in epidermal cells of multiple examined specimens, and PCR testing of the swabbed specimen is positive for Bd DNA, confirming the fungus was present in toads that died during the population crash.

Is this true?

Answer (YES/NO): YES